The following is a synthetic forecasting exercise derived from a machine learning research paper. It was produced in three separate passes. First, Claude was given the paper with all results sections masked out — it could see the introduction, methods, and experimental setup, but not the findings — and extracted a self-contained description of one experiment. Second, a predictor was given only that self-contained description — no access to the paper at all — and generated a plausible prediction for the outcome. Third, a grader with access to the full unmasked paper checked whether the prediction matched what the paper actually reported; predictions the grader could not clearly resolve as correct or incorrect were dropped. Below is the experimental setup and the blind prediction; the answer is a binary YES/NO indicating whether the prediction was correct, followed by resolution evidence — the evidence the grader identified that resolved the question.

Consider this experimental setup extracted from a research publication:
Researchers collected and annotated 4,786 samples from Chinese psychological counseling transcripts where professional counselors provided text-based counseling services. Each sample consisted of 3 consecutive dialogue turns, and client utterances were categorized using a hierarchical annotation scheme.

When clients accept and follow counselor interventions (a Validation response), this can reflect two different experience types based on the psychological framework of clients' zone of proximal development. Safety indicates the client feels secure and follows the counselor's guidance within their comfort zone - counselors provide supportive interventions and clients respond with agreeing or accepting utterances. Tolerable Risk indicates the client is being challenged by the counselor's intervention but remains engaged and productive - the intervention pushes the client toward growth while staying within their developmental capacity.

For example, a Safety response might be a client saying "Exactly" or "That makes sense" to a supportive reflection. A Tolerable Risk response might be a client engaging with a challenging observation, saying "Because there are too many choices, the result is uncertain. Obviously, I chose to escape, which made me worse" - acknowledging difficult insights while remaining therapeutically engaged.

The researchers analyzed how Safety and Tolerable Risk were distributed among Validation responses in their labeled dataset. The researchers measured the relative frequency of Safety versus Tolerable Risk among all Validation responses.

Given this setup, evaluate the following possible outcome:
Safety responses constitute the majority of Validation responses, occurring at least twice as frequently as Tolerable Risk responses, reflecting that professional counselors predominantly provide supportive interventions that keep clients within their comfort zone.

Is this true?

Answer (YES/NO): NO